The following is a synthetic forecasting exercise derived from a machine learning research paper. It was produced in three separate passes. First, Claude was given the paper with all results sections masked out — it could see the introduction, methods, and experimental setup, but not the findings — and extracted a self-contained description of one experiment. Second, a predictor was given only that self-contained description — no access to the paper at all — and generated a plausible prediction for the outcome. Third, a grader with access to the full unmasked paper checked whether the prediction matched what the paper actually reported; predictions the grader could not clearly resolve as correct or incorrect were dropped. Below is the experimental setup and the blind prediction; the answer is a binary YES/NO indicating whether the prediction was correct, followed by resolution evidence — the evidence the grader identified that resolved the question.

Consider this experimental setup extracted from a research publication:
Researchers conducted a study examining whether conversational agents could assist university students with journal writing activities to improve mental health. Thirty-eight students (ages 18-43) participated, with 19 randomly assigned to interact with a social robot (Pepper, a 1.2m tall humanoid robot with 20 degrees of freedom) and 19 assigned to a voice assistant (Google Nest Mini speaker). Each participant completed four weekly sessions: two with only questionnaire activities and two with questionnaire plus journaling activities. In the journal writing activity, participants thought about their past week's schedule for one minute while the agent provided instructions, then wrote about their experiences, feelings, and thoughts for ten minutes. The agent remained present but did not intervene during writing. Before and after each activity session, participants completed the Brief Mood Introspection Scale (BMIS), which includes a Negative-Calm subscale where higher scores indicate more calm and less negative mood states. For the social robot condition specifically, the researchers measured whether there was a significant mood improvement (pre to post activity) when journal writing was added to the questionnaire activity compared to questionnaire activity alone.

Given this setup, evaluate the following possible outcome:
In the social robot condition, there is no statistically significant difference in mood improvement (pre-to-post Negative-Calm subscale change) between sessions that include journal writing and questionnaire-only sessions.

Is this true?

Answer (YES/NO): NO